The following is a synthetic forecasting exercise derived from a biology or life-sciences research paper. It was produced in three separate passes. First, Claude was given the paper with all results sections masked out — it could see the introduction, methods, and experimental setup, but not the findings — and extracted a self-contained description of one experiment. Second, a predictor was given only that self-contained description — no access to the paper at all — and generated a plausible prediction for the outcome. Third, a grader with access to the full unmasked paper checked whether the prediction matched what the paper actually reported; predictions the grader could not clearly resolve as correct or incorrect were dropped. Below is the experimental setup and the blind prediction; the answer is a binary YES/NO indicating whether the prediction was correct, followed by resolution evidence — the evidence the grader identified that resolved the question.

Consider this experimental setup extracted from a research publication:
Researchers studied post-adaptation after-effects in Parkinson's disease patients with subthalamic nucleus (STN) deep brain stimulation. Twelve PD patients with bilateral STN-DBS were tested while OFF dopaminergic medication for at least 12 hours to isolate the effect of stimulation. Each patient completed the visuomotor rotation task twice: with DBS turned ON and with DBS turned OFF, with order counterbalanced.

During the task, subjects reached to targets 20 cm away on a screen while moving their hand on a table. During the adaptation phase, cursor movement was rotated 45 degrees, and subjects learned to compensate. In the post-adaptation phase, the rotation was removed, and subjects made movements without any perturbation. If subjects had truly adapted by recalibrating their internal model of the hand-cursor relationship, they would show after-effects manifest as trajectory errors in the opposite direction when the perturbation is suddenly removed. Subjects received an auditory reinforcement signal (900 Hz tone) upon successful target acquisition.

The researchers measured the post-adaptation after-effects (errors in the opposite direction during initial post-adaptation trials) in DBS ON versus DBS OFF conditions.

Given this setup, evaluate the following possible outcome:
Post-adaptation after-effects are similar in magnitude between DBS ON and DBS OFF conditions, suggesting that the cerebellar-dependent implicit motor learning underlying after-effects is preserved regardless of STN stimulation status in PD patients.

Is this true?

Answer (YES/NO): YES